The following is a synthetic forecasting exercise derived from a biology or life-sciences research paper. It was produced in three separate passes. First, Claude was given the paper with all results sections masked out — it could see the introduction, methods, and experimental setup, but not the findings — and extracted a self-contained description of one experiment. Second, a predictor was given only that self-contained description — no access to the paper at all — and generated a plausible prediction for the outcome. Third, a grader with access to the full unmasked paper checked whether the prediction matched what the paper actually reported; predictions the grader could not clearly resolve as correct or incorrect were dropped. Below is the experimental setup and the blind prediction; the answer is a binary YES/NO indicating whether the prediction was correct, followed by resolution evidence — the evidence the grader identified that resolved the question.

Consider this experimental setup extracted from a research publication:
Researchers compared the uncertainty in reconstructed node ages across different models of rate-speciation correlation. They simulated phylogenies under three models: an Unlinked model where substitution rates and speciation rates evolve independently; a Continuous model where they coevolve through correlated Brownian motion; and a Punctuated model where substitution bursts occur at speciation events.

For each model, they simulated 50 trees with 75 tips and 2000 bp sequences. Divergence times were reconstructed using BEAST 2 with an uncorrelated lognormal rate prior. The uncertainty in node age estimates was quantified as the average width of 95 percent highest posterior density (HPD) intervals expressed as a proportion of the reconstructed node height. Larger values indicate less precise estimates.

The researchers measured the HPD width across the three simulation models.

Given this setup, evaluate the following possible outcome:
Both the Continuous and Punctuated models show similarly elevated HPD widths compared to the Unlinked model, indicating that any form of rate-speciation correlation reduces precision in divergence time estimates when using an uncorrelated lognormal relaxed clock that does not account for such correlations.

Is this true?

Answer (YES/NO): NO